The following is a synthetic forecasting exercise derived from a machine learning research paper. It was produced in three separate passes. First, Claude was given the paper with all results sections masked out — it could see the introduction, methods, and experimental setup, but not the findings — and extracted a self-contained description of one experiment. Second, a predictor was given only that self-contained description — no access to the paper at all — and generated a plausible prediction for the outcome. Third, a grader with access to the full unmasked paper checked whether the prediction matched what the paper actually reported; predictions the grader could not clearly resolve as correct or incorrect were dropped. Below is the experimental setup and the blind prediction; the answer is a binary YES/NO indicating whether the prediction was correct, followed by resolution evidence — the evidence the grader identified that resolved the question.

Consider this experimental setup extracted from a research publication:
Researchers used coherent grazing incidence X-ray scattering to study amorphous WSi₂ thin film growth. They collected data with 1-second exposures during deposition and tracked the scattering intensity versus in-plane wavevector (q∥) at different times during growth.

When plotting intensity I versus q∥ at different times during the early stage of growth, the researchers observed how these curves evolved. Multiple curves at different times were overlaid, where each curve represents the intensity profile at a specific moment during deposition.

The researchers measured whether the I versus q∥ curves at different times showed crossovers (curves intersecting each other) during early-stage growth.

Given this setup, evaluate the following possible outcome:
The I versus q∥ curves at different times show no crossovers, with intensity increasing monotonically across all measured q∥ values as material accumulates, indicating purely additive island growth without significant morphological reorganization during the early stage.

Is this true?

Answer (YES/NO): NO